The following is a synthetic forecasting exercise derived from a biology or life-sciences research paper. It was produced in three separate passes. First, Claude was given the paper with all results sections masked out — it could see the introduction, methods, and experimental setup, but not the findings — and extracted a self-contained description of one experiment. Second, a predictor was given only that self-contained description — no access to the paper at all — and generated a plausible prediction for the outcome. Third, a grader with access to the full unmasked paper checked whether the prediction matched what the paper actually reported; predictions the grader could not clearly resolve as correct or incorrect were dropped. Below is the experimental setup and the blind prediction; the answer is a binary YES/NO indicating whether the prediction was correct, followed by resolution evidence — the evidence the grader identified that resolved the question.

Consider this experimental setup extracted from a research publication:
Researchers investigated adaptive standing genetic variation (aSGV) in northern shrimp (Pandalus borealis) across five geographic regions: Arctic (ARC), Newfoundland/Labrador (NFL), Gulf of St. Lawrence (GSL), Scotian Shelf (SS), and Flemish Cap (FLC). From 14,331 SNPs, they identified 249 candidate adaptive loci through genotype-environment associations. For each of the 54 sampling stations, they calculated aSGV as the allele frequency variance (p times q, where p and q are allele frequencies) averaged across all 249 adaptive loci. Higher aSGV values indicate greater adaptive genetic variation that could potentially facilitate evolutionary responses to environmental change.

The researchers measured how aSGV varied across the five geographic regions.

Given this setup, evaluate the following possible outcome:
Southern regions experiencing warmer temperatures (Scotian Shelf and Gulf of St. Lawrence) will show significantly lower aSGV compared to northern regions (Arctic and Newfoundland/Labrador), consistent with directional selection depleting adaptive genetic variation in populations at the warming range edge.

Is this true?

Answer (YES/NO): NO